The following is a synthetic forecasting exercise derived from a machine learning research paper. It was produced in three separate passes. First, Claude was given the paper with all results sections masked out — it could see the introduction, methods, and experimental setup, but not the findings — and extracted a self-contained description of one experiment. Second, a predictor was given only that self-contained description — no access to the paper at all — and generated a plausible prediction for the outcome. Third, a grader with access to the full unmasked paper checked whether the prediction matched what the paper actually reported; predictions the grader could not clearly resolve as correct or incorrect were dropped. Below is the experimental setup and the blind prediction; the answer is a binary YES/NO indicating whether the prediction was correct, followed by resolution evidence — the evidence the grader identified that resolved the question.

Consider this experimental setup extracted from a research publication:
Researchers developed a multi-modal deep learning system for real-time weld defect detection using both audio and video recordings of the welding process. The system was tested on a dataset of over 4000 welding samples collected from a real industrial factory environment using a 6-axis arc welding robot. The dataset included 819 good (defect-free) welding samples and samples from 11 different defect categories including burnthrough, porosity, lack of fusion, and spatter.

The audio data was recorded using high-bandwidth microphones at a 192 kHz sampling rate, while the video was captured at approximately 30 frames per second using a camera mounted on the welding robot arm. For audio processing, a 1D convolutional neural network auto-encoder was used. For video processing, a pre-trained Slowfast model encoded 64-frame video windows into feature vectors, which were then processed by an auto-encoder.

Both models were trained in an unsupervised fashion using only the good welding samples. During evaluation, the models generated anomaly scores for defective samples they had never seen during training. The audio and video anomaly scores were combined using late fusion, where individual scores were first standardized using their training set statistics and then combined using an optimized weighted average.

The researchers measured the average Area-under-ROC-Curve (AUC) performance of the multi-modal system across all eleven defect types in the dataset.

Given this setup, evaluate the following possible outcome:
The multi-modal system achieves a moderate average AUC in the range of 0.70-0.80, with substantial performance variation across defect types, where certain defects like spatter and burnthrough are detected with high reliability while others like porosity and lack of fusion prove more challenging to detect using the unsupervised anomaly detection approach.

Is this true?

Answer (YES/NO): NO